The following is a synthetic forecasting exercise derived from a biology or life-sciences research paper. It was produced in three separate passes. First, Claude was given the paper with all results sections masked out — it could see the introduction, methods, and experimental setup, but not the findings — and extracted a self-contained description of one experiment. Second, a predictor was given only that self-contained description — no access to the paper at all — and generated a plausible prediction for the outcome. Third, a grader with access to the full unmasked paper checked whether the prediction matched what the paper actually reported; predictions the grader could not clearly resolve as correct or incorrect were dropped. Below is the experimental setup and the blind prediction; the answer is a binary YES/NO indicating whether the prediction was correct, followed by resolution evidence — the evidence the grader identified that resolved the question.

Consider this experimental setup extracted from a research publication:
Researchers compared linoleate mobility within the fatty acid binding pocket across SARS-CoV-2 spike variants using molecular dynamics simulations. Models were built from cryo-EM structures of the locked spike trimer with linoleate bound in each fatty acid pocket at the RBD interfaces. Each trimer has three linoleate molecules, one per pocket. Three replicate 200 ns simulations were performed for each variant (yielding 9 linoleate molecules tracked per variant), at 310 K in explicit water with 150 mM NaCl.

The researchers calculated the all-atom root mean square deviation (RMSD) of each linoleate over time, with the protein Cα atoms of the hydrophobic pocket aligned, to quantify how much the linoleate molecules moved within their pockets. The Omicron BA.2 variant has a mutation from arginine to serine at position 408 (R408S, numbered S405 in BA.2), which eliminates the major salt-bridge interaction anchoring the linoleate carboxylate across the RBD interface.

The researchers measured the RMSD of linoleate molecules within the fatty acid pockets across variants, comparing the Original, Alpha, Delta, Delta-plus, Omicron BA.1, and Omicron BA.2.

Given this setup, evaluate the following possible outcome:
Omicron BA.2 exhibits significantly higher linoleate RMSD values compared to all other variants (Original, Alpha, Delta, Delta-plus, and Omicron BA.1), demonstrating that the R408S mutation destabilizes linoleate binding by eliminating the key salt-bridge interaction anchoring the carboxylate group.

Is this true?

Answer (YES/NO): YES